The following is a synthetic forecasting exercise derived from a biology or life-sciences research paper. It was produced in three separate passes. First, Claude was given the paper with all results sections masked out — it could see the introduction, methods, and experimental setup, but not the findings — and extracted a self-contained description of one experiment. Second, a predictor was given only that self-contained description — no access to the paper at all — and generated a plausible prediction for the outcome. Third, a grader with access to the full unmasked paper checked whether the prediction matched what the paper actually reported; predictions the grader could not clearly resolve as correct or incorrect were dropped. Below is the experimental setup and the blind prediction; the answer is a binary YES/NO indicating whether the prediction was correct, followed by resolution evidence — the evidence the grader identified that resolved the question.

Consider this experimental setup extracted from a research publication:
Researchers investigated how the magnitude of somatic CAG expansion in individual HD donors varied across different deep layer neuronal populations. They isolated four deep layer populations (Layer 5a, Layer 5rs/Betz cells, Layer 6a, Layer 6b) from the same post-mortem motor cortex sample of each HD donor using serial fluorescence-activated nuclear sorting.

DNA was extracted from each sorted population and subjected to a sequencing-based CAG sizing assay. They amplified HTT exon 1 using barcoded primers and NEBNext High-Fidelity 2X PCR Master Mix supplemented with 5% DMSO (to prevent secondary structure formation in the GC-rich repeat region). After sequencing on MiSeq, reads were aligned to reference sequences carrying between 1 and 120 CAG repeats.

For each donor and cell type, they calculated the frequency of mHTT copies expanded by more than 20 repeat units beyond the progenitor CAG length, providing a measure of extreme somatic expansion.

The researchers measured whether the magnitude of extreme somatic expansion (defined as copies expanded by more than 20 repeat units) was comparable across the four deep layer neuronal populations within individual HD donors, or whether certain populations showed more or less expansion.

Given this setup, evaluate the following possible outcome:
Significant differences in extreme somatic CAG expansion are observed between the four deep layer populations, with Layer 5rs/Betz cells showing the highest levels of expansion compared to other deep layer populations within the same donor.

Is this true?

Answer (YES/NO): NO